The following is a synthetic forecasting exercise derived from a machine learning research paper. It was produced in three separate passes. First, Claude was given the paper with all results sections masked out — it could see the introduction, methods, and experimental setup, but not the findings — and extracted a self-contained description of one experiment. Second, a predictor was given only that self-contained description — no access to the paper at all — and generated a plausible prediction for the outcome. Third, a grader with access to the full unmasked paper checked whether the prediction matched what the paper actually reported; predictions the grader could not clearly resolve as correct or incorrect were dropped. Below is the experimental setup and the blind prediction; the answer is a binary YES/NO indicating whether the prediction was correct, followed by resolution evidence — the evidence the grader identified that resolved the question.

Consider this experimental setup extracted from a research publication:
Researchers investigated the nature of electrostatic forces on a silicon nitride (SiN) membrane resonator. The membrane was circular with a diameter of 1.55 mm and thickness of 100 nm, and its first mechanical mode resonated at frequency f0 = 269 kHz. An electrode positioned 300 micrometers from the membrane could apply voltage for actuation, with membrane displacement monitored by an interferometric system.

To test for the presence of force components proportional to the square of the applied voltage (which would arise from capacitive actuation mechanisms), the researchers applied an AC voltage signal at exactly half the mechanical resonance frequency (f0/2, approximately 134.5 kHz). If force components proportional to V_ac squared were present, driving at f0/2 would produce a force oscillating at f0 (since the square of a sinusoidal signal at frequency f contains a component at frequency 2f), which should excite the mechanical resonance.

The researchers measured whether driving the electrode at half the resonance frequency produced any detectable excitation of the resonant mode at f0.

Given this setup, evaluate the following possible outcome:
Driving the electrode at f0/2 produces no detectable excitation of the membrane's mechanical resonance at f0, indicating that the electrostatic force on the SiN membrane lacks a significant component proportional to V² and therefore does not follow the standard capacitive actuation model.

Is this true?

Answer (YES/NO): YES